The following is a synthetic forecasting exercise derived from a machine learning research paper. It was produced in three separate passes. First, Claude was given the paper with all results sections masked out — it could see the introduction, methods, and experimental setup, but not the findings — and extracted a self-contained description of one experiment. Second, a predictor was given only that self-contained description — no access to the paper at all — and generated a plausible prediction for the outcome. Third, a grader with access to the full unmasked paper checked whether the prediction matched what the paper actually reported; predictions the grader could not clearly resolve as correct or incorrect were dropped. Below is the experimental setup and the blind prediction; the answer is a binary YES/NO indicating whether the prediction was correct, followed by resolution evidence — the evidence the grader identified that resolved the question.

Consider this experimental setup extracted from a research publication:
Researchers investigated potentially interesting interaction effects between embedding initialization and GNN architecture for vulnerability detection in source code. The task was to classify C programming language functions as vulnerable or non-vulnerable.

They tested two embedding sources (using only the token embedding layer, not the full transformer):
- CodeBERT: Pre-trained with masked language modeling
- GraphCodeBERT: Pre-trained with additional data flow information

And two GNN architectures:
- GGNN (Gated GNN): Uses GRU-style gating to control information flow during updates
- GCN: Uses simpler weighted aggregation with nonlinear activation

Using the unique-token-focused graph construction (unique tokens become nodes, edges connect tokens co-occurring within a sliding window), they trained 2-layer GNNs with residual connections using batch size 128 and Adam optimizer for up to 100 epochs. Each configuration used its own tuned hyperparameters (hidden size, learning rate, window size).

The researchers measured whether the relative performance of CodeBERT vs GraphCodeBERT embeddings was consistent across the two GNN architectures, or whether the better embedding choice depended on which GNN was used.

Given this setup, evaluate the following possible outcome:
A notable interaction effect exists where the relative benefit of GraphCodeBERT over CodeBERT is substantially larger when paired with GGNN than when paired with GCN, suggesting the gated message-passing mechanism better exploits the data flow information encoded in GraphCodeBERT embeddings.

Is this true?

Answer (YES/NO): NO